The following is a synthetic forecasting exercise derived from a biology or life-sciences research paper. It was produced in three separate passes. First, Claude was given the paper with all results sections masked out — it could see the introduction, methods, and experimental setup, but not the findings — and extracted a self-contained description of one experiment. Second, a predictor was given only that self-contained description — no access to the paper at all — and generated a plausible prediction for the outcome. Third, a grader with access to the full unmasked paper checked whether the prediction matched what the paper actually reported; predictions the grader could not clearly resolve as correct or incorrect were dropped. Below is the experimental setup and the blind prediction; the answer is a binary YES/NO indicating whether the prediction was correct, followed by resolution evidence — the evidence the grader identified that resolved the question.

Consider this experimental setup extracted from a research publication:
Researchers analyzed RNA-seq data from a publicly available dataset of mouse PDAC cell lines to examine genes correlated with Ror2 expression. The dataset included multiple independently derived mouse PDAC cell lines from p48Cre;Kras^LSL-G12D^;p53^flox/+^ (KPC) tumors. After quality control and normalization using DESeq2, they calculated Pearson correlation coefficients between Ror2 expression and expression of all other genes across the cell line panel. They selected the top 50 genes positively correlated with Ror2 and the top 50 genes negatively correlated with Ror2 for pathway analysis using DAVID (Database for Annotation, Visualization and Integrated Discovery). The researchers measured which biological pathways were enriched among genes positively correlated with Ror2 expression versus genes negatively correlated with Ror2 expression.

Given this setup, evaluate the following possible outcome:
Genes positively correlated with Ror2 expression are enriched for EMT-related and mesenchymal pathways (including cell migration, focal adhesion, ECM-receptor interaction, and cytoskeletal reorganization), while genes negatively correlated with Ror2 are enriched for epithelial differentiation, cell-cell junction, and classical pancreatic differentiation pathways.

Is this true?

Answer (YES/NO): NO